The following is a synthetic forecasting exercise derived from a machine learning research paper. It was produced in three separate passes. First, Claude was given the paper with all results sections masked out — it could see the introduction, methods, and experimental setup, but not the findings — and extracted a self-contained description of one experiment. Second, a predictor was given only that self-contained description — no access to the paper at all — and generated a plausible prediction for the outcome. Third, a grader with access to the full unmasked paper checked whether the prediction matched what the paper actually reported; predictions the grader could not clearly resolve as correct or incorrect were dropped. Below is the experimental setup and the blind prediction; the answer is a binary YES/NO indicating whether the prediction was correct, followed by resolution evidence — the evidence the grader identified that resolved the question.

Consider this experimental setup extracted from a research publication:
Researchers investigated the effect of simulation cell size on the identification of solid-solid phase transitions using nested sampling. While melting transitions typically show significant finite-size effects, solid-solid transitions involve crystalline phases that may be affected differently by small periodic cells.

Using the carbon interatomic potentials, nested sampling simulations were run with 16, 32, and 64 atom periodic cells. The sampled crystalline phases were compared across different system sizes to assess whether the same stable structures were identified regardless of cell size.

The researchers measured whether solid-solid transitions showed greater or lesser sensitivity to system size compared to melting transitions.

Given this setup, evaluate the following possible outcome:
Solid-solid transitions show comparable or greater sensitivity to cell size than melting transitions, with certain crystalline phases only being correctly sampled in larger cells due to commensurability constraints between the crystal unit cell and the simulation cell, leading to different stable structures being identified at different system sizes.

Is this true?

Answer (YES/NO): NO